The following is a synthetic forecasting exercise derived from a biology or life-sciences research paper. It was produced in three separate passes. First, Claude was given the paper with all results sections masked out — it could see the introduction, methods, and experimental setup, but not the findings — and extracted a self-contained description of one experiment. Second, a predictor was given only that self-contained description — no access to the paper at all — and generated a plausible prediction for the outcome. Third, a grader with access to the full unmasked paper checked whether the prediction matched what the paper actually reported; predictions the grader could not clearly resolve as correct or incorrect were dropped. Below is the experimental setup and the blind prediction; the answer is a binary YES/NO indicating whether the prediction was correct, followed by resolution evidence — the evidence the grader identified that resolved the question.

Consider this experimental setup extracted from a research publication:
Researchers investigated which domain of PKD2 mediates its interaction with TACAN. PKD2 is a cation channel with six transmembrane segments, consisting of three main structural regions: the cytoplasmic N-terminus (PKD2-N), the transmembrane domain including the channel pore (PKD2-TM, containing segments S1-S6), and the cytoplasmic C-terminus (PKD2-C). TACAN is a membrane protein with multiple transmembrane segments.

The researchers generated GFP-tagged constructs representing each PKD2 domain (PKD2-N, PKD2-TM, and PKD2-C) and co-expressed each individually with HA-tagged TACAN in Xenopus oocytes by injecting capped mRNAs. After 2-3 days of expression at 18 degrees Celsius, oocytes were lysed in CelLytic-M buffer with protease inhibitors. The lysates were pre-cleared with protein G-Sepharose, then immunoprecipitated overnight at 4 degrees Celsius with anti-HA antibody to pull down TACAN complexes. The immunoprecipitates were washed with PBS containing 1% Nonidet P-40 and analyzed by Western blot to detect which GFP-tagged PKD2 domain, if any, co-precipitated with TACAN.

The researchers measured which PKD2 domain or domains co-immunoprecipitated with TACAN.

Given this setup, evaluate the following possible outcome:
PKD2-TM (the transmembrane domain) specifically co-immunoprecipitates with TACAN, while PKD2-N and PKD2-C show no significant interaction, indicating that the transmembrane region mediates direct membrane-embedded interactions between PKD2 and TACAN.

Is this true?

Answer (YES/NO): YES